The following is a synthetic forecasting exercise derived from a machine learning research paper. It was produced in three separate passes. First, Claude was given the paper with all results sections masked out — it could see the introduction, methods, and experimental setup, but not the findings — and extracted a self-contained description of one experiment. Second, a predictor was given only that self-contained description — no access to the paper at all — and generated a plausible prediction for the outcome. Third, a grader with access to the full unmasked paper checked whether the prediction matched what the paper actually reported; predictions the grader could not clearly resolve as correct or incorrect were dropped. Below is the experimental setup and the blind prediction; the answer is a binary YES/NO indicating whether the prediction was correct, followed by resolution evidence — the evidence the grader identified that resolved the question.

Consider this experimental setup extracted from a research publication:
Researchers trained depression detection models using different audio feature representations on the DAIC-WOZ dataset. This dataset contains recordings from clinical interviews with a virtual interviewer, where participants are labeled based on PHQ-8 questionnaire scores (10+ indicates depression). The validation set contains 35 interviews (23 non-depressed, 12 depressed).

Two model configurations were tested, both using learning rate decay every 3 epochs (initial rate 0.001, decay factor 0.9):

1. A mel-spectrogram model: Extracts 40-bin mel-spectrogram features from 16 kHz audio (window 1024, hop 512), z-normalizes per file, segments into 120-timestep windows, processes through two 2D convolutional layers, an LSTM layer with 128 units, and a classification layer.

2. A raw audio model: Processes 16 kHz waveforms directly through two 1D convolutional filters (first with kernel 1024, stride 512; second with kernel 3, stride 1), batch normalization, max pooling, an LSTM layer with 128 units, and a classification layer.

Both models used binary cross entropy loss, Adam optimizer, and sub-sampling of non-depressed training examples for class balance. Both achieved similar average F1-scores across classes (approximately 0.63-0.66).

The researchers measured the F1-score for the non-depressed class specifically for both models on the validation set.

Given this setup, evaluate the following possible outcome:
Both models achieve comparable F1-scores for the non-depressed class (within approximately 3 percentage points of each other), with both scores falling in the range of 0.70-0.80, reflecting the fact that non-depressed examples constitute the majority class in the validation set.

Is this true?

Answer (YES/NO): NO